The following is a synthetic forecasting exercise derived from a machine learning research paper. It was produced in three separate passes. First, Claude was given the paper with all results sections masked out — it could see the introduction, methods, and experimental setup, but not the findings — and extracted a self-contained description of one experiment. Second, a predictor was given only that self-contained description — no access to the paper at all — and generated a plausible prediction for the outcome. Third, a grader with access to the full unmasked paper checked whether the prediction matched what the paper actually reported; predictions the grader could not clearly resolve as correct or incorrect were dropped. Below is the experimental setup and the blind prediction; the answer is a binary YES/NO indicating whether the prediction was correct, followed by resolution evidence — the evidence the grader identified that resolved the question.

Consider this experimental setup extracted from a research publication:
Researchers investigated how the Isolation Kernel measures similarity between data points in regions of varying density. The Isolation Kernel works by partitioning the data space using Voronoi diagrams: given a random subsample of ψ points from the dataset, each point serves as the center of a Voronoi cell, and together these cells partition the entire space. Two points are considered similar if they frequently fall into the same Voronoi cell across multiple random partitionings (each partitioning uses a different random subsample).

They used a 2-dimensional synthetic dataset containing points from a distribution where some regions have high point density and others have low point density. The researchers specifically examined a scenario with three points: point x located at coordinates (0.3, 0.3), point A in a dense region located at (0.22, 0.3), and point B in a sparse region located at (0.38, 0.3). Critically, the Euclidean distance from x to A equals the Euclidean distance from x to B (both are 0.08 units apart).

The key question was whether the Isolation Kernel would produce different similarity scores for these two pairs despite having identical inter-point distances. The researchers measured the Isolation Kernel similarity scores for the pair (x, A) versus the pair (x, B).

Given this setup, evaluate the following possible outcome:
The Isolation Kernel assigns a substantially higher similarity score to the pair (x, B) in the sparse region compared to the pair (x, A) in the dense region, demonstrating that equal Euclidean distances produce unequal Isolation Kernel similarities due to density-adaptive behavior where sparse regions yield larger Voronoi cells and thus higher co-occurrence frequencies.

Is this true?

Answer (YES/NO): YES